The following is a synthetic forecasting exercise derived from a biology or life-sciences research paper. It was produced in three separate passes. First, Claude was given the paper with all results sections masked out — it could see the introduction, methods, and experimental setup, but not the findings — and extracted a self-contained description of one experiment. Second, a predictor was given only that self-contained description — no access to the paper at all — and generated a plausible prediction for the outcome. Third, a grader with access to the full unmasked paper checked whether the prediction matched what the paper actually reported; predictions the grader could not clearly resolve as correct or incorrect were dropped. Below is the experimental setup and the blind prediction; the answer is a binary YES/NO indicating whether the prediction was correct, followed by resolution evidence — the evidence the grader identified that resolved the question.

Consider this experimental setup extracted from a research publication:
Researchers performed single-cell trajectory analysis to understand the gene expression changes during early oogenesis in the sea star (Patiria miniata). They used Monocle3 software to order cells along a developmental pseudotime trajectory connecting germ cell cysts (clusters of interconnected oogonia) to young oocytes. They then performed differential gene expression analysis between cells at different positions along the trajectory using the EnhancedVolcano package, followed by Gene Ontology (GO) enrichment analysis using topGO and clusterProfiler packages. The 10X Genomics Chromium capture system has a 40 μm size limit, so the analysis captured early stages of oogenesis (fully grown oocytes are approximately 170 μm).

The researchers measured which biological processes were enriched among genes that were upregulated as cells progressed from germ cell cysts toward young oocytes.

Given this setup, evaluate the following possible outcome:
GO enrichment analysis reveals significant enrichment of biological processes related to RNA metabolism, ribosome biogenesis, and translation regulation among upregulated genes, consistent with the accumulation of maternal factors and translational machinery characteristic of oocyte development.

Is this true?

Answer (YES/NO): NO